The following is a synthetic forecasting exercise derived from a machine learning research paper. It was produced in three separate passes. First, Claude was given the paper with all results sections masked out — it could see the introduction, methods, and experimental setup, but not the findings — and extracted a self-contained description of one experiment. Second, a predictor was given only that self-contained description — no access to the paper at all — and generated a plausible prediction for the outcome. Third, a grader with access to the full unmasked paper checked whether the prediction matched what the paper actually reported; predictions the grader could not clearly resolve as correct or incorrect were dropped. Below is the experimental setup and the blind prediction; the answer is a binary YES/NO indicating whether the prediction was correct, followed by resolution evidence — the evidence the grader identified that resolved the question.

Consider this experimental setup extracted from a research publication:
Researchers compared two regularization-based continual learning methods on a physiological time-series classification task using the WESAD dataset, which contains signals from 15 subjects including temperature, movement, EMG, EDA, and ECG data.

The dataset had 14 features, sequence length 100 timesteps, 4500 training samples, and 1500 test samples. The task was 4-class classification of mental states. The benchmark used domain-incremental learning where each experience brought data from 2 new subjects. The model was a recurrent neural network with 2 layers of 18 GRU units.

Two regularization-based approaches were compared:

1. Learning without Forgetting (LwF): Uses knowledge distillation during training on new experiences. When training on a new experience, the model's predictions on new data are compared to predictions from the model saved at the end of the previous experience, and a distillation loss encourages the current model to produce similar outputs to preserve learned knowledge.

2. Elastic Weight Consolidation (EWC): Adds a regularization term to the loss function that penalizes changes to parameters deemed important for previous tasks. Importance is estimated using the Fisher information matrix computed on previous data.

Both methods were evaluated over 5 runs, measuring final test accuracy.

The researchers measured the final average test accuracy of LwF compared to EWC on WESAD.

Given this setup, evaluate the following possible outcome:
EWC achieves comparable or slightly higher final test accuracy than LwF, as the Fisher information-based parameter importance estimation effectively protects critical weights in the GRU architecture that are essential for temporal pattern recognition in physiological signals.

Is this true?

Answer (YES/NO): NO